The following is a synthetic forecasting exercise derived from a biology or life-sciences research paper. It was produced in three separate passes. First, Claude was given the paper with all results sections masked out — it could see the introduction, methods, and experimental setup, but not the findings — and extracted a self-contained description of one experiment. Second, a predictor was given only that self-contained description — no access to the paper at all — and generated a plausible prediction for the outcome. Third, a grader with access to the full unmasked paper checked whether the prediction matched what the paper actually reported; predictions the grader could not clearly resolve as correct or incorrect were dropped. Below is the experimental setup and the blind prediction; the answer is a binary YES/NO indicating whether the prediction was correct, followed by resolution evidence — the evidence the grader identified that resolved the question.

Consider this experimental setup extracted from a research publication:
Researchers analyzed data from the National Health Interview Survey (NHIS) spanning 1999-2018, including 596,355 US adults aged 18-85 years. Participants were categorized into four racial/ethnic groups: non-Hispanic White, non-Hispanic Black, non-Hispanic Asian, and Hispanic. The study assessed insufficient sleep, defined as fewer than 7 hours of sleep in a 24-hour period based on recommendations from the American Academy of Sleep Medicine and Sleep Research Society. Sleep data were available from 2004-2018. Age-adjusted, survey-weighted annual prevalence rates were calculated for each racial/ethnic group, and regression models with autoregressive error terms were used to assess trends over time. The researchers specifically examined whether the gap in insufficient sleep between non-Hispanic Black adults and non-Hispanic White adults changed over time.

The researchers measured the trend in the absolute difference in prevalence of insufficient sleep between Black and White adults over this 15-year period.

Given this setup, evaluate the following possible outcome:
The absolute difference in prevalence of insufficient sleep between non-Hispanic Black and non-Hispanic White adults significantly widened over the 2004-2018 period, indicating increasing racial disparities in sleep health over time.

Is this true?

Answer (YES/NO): YES